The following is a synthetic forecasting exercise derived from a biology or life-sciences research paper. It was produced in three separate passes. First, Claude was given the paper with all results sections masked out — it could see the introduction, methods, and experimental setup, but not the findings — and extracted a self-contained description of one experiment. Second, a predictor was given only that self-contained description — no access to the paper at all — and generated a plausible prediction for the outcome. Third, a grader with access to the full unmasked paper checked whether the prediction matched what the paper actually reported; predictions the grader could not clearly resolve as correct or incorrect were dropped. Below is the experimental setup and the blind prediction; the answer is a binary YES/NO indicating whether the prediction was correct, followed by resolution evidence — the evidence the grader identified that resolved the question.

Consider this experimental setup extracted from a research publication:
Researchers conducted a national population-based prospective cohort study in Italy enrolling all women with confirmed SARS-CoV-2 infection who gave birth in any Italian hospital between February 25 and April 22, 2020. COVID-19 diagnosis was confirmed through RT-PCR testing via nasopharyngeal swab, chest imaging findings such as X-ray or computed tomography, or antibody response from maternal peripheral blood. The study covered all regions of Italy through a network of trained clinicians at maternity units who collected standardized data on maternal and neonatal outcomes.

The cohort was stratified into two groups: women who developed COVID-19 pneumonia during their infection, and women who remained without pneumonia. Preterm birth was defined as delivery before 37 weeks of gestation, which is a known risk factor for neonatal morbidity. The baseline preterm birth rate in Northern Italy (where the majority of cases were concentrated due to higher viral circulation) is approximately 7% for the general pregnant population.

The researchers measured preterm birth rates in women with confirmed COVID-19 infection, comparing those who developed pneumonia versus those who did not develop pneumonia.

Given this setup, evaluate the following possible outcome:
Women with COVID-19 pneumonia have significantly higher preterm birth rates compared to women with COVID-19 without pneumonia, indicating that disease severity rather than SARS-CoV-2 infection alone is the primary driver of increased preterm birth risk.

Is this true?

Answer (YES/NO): YES